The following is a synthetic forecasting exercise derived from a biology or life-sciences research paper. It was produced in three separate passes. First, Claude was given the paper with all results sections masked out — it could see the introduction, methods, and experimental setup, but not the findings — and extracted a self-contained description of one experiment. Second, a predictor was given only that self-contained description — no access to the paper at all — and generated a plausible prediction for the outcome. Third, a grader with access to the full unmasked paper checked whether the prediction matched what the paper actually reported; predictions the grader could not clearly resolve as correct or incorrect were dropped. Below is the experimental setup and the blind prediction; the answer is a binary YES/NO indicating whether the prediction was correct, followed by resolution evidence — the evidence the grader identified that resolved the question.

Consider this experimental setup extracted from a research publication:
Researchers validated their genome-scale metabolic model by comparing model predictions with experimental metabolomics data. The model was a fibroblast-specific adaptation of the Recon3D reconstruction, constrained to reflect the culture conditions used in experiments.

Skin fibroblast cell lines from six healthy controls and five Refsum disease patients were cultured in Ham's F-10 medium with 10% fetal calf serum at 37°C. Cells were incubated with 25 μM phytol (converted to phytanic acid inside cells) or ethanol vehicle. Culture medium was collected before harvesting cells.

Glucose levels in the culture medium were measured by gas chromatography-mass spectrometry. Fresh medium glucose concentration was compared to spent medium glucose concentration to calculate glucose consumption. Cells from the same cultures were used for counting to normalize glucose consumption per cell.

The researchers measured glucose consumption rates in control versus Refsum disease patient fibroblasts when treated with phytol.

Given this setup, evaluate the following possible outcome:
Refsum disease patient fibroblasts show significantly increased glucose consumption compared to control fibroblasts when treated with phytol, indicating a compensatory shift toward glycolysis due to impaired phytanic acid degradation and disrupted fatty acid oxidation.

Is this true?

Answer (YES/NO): NO